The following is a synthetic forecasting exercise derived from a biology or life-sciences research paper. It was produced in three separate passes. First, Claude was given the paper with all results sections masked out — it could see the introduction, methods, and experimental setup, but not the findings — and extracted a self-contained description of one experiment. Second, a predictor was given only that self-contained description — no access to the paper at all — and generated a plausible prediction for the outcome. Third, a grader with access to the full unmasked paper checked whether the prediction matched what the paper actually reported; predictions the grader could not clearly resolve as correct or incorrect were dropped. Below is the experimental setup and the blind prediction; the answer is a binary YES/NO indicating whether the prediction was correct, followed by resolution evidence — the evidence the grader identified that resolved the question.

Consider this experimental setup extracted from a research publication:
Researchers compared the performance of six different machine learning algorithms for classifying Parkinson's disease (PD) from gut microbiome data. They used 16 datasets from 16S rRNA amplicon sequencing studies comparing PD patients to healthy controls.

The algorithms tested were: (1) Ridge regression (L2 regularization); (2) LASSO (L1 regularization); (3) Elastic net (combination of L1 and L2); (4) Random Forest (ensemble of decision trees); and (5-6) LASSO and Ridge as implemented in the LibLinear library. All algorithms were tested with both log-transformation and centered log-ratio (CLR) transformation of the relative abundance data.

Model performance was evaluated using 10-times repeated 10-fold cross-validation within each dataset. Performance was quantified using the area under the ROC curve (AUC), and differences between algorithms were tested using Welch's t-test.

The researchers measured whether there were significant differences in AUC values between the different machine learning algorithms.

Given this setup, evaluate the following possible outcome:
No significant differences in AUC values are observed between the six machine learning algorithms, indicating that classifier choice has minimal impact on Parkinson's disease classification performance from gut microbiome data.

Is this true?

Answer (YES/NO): NO